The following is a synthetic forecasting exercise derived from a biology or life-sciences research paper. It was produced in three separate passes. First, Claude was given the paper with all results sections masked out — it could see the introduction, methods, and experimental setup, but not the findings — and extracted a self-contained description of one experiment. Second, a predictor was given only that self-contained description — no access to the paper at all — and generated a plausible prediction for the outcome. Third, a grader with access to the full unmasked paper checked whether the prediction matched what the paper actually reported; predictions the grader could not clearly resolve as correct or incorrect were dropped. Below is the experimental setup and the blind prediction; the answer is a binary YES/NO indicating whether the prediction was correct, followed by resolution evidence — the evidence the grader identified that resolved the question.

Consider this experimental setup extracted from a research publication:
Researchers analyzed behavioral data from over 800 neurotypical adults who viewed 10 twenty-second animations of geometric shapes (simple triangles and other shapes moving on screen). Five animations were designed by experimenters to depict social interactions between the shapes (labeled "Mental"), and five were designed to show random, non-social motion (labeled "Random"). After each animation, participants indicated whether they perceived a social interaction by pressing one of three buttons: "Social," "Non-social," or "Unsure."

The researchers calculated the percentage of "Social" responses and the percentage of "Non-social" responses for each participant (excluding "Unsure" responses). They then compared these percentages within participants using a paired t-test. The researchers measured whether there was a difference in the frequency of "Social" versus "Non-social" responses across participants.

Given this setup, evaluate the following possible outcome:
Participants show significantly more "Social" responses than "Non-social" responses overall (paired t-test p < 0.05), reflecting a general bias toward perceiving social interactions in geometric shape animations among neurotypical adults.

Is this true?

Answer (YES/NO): YES